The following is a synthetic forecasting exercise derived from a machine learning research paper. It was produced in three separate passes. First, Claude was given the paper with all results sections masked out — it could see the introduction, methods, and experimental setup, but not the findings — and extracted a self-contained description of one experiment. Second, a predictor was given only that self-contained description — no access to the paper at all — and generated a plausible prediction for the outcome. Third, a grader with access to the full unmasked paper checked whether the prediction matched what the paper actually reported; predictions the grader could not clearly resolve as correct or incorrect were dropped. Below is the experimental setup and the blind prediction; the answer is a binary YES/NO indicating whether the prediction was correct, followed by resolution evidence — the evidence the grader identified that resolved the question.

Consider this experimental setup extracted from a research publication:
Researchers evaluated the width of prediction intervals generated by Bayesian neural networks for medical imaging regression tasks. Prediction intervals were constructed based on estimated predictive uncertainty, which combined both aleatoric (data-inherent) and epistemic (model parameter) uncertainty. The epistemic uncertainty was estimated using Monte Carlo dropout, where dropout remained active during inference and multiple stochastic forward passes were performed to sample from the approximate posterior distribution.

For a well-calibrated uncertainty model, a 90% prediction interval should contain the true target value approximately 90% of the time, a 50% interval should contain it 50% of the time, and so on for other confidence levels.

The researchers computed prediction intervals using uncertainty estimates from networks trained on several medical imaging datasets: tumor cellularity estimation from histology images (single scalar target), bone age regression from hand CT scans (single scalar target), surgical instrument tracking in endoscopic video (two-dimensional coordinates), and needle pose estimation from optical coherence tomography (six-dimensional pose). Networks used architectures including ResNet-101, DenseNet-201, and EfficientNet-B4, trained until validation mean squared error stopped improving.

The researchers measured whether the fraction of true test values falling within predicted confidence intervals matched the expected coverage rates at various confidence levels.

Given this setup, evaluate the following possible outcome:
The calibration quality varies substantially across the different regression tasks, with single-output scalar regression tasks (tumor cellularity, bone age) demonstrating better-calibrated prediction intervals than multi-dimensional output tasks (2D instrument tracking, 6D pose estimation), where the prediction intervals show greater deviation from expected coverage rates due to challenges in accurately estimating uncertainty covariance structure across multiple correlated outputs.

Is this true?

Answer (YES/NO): NO